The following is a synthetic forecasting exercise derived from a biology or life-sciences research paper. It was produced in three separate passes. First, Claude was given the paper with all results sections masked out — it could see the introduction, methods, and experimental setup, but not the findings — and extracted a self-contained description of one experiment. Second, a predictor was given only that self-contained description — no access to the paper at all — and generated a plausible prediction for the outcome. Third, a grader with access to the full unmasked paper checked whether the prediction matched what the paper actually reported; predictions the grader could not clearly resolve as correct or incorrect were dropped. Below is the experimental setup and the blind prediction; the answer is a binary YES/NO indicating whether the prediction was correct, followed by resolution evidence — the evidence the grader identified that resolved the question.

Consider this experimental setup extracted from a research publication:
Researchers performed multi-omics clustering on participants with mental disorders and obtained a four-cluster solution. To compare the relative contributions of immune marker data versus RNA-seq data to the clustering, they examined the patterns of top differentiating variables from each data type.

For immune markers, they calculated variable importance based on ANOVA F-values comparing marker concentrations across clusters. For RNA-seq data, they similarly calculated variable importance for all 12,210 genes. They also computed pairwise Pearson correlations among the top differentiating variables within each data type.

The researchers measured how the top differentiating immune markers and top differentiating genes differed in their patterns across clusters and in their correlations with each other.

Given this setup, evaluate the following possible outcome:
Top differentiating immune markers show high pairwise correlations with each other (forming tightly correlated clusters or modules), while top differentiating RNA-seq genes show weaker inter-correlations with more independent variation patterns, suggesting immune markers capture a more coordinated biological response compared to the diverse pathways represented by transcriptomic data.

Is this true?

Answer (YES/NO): NO